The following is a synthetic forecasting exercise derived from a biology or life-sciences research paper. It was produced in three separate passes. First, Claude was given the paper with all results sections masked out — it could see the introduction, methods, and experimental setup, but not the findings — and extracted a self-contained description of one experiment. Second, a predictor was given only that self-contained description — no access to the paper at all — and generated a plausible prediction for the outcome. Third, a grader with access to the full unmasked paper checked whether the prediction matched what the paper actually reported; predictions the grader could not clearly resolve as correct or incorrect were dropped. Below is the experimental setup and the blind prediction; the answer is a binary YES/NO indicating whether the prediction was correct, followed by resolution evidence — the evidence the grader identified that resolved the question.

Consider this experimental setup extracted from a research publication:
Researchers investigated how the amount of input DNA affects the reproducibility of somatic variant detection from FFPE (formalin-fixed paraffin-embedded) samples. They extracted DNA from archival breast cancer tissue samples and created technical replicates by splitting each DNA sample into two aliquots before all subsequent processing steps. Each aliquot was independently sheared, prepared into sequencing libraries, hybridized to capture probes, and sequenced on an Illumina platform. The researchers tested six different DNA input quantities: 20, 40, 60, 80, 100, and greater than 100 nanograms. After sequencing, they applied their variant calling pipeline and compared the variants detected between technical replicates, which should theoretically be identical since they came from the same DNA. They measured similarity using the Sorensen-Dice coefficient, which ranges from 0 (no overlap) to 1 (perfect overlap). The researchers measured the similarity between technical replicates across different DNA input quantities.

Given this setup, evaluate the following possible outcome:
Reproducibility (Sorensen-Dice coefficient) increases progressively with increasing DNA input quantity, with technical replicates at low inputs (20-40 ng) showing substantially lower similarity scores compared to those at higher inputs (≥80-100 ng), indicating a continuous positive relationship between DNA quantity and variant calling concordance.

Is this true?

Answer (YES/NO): NO